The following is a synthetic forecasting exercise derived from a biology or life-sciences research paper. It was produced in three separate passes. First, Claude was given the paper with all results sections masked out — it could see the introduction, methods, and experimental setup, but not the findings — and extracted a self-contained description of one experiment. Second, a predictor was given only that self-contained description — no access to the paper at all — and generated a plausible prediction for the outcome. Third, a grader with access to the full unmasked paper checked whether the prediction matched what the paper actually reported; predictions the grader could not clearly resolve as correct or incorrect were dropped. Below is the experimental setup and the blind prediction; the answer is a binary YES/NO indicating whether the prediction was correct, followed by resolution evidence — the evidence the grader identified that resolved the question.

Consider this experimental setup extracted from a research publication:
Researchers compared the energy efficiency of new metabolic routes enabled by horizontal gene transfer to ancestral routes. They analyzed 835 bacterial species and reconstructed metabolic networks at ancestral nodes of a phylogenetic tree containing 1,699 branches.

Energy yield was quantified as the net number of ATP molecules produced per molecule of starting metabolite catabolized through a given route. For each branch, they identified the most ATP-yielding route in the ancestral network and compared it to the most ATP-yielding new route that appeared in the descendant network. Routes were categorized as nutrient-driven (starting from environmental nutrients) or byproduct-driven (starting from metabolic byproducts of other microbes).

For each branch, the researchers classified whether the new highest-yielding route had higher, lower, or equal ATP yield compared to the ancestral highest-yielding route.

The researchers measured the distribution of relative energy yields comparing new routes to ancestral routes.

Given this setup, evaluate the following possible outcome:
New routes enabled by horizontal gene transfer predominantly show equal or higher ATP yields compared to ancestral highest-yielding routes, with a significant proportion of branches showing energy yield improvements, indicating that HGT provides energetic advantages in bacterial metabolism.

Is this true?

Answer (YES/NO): YES